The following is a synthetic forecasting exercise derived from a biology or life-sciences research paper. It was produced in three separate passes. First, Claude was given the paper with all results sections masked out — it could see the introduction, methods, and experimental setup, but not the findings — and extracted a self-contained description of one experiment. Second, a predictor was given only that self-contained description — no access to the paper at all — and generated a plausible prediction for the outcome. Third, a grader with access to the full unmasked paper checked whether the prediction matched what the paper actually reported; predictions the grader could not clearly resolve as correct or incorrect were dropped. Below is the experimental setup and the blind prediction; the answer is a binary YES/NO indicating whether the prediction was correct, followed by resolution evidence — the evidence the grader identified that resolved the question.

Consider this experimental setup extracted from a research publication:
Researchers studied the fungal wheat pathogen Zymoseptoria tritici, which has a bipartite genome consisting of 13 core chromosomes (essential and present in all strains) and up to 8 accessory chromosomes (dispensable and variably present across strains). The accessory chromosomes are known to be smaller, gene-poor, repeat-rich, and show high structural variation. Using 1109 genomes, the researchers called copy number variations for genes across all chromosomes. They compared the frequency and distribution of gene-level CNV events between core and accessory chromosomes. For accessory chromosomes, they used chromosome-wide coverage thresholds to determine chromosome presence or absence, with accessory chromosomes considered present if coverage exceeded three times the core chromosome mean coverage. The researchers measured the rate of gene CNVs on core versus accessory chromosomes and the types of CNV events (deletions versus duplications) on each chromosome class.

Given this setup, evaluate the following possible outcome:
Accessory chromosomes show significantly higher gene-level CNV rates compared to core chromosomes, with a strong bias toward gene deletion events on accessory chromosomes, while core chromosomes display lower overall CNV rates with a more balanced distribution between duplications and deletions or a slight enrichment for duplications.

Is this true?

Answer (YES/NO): NO